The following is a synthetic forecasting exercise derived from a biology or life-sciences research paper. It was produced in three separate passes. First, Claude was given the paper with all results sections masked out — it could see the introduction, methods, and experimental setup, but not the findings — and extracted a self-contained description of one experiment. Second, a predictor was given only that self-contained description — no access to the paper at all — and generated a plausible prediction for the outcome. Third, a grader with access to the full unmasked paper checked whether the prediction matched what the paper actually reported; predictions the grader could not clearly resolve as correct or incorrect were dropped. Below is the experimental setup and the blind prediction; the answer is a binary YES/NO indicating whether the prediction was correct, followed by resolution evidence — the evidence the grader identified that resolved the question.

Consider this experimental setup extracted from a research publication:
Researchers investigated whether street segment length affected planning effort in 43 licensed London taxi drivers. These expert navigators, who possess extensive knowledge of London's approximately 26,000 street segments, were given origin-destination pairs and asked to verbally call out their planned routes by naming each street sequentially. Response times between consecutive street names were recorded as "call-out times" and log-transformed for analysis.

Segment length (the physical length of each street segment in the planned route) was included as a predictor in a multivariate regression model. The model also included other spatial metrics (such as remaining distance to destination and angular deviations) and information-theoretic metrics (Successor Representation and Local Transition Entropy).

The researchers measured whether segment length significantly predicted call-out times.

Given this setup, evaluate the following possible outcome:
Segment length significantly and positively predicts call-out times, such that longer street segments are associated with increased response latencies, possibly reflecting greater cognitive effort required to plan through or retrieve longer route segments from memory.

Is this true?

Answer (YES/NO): YES